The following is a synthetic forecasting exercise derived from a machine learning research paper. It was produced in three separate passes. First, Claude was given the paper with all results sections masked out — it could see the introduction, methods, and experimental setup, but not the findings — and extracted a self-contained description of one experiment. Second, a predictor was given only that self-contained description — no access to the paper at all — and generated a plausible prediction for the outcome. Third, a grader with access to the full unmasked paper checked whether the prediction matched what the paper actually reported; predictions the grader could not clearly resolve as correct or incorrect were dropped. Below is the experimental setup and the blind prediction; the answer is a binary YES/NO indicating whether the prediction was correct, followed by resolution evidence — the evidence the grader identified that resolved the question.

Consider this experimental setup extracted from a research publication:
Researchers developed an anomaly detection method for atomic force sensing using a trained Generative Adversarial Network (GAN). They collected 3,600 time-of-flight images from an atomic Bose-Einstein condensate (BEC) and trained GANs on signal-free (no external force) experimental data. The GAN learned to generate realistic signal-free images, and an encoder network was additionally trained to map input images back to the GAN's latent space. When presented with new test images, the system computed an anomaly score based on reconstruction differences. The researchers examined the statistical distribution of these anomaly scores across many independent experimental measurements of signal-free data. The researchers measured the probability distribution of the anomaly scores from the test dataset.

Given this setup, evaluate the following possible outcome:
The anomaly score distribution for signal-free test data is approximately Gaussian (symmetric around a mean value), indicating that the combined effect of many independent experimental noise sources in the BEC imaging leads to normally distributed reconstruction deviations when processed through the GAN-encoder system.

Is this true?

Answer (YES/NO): YES